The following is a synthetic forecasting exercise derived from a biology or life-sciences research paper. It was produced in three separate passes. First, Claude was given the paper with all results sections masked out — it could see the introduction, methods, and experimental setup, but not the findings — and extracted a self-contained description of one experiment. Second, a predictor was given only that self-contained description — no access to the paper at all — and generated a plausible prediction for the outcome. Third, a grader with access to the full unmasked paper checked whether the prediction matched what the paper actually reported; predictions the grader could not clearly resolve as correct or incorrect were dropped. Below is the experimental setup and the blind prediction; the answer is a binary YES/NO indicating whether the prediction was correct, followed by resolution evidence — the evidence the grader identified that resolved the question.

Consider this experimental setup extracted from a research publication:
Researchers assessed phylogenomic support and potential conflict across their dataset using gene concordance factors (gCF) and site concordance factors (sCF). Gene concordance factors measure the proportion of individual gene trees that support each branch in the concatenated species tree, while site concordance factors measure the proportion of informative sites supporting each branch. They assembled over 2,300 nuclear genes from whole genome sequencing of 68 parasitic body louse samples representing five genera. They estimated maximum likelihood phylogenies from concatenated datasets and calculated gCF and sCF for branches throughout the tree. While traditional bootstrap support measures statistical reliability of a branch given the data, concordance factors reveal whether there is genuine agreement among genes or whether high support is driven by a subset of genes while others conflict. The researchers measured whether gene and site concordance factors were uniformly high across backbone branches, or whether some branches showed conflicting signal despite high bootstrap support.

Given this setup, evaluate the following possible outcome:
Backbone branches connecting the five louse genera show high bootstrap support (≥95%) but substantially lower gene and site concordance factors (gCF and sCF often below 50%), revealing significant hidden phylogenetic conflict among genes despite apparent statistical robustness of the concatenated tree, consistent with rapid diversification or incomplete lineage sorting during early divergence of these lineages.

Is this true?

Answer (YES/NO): NO